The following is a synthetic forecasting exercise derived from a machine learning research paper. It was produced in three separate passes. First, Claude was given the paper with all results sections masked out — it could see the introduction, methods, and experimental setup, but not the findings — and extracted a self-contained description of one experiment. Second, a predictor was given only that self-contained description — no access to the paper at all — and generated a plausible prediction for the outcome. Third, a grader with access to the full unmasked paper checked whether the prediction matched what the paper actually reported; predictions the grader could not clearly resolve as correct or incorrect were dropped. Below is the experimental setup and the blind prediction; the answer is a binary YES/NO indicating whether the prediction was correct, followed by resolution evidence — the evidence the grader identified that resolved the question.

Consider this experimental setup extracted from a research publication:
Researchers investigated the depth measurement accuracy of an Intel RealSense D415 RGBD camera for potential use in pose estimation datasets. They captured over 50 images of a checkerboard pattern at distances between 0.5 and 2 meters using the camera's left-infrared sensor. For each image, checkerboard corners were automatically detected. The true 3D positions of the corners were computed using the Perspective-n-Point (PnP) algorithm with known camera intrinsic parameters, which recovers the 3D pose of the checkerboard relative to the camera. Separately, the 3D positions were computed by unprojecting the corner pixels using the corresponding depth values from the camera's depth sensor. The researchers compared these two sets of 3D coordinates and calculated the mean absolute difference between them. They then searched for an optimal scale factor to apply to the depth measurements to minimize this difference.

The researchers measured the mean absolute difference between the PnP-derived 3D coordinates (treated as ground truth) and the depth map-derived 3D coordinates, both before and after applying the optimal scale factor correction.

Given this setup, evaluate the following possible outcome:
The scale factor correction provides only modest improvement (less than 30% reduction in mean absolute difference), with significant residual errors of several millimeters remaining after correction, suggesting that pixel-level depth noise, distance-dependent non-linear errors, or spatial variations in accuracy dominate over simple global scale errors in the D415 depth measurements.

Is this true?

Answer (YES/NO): NO